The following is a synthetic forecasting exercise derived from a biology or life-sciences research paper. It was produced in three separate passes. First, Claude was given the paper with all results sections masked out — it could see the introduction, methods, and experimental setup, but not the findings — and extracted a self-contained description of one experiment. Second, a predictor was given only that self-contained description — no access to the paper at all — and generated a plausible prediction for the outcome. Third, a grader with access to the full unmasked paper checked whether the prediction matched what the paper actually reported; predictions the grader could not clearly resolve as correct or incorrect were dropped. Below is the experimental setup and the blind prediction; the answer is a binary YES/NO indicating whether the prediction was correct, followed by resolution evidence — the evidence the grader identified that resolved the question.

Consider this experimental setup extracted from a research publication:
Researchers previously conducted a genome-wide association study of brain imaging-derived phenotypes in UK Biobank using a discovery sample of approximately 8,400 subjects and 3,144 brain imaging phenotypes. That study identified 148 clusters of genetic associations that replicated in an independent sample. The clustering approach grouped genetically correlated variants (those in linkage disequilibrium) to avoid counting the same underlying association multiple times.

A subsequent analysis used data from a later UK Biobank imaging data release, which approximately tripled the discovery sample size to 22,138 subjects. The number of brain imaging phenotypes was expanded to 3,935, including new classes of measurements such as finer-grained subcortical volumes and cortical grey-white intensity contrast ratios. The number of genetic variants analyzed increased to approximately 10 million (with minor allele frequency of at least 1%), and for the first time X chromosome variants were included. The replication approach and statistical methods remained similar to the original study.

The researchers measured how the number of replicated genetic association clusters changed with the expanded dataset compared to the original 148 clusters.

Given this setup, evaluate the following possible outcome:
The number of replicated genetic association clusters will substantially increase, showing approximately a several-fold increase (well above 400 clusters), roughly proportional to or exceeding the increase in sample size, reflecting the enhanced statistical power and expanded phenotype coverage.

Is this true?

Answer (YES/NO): YES